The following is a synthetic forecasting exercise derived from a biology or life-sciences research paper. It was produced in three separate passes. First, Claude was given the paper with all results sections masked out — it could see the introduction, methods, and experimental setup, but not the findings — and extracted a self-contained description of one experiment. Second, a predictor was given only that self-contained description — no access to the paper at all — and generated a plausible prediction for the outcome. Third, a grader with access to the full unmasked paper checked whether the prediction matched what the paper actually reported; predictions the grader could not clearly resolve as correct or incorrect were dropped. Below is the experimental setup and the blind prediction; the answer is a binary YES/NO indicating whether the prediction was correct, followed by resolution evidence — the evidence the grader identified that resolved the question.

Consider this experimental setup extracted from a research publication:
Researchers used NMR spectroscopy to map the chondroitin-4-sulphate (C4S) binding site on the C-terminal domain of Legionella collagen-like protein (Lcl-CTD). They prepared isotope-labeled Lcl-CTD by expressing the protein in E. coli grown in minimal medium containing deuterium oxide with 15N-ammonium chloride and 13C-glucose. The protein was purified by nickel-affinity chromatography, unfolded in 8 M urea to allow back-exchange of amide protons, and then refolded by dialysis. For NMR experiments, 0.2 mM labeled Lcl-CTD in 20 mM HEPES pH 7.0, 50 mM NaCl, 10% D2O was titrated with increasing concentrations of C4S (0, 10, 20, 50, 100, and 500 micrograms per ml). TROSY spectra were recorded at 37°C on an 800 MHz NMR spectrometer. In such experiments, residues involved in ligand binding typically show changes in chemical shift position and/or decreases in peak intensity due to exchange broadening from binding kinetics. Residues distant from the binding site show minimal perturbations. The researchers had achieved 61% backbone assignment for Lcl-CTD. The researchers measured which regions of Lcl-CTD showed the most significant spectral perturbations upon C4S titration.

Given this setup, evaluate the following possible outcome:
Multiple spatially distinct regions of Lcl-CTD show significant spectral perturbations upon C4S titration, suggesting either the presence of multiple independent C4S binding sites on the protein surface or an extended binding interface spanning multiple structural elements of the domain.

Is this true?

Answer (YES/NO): YES